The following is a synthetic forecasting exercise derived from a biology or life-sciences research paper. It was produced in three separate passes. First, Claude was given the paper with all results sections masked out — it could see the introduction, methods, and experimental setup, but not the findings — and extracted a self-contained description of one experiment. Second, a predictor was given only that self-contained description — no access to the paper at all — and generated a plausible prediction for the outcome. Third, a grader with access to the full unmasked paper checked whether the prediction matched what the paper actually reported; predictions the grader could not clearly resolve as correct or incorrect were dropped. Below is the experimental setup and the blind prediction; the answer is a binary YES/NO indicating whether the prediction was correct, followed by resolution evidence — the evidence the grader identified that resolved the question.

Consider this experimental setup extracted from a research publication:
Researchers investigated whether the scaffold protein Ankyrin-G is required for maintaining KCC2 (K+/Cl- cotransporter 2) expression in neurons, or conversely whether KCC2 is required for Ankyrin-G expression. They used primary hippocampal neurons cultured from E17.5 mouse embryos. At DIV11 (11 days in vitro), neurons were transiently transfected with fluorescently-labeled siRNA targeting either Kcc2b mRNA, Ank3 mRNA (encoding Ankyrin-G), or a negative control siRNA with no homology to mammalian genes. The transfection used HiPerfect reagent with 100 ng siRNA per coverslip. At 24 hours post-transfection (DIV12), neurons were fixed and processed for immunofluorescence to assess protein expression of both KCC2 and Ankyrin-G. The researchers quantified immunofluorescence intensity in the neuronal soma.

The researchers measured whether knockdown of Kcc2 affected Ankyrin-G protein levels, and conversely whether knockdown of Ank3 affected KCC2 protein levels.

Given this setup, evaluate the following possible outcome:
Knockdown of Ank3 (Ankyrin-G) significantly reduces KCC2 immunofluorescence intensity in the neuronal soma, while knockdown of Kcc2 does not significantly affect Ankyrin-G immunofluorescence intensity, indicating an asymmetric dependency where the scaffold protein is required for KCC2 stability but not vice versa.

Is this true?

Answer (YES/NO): YES